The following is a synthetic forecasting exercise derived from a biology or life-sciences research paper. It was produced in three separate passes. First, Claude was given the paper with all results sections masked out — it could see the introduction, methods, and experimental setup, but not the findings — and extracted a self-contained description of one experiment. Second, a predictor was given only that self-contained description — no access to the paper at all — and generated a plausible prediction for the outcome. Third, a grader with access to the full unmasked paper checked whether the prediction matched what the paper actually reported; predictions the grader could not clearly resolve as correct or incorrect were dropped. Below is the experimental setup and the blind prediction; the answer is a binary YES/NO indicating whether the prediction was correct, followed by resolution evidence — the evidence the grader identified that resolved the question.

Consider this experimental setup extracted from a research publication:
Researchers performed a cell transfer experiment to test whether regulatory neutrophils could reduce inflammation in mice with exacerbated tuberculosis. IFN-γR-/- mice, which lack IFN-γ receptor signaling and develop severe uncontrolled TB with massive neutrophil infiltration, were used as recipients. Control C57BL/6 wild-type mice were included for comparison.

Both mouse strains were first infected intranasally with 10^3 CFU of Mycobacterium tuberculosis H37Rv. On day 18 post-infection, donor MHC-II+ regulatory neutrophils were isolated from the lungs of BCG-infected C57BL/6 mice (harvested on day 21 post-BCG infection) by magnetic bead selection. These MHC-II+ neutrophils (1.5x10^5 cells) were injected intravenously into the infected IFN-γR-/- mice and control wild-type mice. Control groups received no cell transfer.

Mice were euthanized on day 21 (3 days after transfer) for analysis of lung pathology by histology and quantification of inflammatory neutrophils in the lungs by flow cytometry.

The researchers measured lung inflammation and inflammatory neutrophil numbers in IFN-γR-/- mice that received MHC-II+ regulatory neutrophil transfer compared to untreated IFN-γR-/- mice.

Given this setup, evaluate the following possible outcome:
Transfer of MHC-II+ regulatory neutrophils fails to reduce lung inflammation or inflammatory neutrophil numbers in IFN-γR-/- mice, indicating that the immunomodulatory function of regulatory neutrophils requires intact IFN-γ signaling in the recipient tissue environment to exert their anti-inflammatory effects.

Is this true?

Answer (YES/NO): NO